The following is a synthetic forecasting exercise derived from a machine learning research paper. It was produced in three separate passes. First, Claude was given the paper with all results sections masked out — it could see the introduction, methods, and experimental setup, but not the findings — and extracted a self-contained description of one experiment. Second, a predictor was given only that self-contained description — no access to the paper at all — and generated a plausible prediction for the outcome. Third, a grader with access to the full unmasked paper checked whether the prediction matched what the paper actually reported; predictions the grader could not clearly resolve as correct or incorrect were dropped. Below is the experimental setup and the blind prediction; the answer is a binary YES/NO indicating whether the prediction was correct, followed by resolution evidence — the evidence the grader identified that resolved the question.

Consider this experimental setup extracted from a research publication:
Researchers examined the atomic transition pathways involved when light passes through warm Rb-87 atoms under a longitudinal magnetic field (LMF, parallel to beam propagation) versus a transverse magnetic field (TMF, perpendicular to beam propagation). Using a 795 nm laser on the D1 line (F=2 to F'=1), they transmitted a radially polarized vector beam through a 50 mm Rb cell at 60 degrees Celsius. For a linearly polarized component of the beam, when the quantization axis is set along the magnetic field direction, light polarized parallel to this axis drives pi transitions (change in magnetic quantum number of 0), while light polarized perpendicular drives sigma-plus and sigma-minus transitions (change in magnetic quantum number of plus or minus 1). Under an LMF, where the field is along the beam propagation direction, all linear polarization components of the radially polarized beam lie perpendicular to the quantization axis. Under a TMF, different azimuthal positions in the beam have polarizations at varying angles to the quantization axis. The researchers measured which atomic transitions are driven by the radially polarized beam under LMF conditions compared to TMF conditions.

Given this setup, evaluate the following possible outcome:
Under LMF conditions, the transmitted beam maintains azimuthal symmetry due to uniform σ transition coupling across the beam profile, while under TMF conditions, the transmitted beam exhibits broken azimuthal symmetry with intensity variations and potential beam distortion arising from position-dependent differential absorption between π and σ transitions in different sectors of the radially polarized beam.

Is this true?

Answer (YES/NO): YES